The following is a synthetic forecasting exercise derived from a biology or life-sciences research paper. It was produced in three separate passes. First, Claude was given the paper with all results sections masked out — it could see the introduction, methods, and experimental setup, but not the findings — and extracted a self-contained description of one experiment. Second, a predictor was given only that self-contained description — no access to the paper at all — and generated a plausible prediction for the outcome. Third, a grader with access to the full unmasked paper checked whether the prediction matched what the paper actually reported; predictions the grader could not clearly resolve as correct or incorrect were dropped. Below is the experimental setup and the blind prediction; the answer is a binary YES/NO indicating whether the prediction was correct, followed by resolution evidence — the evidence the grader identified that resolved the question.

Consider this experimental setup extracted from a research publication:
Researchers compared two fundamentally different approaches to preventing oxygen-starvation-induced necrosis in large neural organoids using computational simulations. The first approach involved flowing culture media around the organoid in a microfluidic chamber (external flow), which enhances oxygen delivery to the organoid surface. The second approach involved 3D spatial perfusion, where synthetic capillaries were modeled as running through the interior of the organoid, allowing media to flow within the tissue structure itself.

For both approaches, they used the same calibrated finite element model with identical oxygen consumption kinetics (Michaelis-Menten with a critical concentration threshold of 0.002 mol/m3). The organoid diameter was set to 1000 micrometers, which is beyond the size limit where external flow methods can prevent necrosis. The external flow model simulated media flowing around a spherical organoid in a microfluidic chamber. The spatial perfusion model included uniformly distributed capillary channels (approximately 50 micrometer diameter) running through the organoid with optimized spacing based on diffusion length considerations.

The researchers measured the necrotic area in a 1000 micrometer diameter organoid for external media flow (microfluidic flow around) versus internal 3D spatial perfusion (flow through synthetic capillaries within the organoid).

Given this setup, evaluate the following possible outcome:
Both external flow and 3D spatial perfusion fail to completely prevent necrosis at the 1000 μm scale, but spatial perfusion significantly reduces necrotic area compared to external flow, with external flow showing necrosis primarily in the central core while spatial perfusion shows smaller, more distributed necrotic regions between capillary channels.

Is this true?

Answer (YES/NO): NO